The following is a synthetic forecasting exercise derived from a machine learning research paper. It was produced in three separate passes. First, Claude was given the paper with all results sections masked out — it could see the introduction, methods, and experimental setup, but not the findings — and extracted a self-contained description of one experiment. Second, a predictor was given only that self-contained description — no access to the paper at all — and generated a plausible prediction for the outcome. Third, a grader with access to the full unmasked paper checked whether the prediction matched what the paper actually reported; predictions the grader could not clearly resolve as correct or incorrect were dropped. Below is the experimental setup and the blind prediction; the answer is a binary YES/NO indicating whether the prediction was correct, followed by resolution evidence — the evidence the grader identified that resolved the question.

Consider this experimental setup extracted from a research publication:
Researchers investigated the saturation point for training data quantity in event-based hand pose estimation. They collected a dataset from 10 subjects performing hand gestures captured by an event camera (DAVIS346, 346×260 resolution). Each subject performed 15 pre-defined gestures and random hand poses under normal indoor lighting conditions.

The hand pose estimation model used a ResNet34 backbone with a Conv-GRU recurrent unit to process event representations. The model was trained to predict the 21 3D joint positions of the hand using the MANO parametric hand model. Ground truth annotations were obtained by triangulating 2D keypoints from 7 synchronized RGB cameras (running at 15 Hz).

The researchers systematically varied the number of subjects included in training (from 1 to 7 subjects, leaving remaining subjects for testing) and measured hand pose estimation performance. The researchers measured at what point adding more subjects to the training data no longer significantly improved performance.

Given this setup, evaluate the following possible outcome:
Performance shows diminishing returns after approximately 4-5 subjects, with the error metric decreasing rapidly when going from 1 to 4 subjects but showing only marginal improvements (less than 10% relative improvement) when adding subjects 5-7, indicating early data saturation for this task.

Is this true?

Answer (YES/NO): YES